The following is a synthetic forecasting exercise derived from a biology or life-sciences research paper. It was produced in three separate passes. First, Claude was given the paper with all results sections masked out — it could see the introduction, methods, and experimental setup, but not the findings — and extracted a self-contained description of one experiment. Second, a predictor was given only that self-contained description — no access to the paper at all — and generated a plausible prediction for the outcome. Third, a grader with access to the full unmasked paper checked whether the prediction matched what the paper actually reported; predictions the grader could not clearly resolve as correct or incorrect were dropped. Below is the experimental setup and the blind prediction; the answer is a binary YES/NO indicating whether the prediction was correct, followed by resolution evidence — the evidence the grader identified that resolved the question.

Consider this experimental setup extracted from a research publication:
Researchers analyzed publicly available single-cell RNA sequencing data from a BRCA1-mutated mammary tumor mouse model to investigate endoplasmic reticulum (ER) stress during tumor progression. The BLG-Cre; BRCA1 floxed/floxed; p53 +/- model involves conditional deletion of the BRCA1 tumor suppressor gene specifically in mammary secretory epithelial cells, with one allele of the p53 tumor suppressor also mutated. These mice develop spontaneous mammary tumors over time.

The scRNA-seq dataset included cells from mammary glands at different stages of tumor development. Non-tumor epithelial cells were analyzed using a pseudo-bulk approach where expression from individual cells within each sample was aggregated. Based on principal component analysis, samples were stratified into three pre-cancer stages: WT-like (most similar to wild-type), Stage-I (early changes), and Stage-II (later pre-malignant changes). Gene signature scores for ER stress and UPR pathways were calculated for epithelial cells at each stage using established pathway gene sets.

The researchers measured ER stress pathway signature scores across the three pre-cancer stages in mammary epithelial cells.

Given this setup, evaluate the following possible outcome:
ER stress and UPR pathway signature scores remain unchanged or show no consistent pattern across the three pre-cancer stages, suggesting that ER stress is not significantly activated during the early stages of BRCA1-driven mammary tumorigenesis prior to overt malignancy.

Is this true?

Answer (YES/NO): NO